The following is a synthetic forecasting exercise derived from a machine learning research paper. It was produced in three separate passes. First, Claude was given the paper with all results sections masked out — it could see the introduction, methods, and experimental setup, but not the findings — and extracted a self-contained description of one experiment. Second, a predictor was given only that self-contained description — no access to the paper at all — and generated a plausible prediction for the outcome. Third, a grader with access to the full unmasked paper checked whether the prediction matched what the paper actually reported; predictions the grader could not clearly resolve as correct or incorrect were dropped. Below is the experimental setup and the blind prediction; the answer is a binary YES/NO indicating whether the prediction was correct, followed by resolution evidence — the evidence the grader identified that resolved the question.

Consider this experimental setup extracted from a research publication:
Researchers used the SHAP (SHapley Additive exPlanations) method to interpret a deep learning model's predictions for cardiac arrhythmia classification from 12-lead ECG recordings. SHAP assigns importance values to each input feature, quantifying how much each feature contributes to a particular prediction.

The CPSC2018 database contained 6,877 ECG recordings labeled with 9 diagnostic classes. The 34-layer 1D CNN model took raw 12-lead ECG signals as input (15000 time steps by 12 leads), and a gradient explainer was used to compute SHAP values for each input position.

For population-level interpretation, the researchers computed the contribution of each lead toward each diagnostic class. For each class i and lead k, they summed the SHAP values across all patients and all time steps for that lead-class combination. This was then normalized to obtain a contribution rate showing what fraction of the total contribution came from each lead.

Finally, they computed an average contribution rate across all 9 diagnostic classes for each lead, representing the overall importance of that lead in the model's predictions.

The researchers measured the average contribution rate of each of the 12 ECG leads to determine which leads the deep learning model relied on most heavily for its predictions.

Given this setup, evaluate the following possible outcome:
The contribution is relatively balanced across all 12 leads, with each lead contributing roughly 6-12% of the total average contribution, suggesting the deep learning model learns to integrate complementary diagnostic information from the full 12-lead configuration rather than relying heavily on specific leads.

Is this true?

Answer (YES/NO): NO